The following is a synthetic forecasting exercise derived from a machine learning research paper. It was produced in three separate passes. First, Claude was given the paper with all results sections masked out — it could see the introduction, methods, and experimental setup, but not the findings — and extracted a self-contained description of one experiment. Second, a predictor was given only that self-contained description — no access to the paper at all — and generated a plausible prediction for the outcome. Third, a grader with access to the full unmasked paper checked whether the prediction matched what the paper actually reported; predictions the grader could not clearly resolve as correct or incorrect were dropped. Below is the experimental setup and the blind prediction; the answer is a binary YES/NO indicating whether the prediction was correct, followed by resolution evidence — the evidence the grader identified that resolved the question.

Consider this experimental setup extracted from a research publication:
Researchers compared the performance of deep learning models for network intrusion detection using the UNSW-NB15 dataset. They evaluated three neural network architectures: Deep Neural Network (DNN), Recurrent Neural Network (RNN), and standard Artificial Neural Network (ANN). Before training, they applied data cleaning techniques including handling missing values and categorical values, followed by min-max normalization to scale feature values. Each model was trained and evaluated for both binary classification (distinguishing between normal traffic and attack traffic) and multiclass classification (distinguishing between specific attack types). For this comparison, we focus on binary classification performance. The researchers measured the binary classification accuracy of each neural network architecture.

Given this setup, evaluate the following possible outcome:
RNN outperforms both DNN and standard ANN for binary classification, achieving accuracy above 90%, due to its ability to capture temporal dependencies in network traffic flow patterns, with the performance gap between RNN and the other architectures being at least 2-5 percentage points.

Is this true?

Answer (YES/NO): NO